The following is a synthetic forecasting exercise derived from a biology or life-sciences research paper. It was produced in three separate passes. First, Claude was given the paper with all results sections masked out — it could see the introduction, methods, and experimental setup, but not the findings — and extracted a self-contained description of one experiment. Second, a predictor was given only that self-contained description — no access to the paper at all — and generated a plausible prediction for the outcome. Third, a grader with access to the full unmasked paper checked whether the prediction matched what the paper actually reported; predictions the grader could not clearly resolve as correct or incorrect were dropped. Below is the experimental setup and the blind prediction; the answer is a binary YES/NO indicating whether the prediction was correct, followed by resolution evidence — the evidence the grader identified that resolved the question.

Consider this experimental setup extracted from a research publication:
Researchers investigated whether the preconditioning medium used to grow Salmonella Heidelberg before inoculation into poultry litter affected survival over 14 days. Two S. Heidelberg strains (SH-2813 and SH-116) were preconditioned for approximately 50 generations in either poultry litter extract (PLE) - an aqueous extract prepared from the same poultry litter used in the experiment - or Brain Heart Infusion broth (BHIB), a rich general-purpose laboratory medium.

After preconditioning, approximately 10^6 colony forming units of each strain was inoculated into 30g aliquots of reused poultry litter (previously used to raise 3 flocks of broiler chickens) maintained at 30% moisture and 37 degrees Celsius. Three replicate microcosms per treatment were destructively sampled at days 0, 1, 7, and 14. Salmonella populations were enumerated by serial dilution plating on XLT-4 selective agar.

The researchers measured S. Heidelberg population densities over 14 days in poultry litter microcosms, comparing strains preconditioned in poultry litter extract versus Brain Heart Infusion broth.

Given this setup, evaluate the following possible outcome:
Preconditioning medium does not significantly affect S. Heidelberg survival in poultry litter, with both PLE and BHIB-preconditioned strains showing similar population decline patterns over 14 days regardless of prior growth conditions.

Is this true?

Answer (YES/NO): NO